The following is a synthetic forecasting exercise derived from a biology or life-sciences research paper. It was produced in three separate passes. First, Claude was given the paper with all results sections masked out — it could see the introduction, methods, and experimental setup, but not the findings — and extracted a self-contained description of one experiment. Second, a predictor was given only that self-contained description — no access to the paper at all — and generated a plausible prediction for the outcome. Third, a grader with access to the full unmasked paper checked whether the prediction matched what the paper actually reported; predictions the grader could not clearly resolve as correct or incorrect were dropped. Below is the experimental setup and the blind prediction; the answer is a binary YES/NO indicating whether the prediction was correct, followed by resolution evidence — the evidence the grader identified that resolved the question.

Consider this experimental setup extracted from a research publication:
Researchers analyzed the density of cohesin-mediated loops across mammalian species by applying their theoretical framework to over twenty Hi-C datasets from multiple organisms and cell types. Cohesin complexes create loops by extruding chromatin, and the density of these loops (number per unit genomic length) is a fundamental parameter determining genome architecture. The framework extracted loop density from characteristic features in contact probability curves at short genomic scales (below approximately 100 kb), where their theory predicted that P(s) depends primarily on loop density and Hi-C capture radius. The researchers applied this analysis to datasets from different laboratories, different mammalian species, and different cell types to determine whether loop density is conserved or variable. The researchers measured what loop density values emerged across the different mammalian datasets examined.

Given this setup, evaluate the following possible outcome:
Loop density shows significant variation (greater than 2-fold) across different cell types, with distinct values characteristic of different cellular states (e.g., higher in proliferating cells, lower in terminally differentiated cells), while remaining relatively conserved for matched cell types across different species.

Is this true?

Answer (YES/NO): NO